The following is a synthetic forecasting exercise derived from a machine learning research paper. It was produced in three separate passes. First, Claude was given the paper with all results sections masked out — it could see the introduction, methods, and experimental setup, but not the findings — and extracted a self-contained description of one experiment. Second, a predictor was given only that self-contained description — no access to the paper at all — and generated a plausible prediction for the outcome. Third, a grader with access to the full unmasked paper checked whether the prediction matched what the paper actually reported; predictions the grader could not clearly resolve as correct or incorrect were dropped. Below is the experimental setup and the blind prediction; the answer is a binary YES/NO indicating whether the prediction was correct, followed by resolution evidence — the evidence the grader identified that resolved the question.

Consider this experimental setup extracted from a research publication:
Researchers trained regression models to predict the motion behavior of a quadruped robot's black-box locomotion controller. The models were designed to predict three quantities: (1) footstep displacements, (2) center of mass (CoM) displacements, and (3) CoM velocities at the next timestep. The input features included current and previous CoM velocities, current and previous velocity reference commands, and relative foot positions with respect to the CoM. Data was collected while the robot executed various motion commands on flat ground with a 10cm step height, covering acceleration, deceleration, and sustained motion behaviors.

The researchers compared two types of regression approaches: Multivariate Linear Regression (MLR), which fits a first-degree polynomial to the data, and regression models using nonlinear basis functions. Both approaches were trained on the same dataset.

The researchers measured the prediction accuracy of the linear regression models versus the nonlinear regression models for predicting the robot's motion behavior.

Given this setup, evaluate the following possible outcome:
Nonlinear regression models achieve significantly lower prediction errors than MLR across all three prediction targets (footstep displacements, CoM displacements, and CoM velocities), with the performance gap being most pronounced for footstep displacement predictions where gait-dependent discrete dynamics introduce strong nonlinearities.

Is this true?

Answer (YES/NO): NO